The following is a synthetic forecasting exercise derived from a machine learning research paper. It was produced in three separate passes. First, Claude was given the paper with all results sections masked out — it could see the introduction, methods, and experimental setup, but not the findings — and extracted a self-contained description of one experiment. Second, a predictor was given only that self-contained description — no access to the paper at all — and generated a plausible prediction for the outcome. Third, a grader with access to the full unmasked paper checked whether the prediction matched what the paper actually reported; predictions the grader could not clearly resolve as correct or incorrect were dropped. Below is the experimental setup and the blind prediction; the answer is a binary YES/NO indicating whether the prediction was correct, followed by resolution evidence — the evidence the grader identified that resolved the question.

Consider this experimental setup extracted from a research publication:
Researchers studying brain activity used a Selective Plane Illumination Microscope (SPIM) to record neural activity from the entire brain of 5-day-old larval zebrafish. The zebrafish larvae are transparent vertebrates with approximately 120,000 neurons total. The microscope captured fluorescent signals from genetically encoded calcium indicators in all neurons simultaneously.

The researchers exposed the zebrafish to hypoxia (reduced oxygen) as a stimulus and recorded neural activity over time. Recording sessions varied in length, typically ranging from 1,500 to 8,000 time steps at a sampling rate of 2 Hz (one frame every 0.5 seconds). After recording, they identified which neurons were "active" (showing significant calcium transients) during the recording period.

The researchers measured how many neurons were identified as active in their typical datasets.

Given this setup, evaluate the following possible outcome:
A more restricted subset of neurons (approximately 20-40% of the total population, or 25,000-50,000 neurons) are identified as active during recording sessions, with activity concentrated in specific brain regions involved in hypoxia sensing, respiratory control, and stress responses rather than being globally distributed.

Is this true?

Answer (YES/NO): NO